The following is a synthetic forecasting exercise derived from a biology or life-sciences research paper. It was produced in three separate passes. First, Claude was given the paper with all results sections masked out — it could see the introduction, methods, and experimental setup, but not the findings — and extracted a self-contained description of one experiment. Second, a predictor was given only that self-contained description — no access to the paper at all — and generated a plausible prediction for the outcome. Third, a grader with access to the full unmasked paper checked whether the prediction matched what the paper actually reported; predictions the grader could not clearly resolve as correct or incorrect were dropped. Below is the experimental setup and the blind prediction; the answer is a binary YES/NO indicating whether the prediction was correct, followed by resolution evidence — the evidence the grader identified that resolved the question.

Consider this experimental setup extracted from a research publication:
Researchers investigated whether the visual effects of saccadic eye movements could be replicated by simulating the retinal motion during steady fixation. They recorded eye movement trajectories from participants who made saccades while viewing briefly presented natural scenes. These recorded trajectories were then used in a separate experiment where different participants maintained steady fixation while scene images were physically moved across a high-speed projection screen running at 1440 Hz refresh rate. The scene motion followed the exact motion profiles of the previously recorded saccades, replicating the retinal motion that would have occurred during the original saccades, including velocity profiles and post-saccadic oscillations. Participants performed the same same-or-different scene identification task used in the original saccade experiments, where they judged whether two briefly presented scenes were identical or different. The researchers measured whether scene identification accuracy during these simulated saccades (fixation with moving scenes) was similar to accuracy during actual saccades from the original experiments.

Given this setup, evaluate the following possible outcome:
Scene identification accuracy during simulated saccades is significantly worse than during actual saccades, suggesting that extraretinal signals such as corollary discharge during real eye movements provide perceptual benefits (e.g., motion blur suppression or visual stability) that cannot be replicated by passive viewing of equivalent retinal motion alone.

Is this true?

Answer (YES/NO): NO